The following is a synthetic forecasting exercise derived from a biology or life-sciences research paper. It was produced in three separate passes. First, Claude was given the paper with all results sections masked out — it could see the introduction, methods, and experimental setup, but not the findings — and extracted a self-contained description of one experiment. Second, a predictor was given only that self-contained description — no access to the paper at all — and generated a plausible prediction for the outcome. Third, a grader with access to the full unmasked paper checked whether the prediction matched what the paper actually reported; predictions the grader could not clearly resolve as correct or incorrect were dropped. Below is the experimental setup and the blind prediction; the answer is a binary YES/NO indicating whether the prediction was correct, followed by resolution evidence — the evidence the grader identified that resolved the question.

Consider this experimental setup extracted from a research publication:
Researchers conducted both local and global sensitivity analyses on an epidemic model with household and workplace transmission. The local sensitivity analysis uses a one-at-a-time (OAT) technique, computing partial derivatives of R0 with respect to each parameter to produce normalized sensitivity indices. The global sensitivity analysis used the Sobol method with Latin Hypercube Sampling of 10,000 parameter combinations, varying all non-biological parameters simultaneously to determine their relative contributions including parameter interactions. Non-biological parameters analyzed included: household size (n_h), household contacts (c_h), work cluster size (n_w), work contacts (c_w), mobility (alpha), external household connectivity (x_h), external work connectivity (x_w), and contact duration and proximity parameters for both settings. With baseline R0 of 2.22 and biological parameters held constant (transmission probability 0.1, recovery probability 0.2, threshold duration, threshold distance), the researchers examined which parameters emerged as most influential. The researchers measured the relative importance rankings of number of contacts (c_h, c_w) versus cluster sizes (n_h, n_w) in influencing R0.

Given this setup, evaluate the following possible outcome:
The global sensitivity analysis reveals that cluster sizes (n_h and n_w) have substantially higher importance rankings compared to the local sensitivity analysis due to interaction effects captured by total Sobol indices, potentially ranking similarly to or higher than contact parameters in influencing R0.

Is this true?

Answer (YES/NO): NO